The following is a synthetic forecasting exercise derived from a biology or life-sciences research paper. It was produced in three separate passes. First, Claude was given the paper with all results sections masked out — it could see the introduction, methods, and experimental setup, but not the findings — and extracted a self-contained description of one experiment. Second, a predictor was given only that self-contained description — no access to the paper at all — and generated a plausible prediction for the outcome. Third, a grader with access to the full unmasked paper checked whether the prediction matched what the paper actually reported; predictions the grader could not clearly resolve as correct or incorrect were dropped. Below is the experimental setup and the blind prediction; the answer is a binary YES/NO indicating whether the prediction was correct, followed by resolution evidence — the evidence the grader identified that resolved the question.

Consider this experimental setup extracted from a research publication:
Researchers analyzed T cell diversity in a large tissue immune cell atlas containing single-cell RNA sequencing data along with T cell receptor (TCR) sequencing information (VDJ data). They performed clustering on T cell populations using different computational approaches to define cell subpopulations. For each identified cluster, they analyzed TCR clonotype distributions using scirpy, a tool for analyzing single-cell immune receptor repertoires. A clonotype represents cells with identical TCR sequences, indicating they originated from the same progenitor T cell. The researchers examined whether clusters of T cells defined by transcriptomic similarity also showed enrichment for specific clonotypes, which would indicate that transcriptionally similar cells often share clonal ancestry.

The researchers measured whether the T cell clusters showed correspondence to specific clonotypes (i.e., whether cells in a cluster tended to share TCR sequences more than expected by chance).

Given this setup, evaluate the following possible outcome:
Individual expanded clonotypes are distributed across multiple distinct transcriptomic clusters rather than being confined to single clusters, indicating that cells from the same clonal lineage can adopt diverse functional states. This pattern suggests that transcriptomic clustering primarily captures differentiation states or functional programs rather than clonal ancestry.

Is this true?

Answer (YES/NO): NO